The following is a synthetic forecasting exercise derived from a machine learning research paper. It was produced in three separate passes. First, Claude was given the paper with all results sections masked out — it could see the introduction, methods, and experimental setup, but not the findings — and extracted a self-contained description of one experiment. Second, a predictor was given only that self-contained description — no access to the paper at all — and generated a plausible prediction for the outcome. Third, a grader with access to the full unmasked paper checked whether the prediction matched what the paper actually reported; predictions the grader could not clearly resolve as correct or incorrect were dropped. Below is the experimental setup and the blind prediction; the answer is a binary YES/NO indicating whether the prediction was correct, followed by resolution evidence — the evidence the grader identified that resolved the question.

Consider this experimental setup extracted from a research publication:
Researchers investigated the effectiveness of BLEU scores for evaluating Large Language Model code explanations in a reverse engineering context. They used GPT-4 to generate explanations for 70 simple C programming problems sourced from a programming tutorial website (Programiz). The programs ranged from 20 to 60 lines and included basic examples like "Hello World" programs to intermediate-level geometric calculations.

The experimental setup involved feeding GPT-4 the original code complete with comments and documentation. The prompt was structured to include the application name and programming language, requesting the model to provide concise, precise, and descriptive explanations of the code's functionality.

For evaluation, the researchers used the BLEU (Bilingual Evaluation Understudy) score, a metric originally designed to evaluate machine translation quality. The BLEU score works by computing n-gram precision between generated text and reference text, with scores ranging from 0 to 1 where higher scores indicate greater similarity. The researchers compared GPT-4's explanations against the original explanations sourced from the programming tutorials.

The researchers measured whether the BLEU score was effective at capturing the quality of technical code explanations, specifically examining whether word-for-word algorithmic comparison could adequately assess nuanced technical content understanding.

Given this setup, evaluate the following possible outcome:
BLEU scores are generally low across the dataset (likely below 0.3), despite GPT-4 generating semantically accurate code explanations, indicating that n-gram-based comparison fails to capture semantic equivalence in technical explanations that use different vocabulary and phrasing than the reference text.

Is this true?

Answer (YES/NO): NO